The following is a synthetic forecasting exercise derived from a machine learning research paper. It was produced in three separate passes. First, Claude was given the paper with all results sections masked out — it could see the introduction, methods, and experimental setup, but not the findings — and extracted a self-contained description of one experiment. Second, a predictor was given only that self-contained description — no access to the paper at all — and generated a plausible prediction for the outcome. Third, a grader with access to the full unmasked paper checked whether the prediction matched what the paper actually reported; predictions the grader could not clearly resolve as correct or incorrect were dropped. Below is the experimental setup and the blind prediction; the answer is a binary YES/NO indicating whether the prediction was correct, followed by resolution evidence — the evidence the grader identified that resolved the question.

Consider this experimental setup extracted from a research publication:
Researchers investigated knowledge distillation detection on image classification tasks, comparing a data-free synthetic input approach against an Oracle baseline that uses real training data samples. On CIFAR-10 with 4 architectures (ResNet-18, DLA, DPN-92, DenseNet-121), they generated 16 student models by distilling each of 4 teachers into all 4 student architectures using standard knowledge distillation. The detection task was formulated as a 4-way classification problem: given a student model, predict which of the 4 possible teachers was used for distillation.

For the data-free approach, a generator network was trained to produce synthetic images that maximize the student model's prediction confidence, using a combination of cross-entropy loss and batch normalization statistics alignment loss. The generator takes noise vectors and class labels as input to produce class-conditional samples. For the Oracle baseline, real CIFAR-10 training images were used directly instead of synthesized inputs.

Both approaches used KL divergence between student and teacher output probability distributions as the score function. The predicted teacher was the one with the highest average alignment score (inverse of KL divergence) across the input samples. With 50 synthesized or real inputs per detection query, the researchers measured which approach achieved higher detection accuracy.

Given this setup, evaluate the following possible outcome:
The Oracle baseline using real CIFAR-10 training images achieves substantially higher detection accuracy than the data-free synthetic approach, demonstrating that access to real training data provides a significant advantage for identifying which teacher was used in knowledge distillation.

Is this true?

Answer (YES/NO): NO